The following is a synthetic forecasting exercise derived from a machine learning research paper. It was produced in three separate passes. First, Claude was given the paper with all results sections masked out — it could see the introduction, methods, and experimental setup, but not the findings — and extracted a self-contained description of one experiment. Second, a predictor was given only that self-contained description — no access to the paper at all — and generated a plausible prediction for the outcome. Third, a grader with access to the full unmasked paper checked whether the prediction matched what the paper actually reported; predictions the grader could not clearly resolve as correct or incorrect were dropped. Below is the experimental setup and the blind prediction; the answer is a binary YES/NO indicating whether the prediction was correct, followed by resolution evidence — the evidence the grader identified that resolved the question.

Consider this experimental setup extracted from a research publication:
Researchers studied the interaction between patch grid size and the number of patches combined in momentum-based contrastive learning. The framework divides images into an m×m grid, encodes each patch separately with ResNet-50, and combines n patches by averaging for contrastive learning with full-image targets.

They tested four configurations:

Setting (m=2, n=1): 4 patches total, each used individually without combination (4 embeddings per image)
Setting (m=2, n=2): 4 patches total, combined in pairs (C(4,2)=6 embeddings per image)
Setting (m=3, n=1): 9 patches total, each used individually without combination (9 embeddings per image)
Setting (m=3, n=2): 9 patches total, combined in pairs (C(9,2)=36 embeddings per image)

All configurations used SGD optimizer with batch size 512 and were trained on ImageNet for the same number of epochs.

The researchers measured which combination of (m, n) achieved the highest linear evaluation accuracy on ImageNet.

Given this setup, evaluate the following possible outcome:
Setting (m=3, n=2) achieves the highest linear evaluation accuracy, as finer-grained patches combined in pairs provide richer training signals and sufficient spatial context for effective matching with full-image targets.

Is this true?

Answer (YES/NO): NO